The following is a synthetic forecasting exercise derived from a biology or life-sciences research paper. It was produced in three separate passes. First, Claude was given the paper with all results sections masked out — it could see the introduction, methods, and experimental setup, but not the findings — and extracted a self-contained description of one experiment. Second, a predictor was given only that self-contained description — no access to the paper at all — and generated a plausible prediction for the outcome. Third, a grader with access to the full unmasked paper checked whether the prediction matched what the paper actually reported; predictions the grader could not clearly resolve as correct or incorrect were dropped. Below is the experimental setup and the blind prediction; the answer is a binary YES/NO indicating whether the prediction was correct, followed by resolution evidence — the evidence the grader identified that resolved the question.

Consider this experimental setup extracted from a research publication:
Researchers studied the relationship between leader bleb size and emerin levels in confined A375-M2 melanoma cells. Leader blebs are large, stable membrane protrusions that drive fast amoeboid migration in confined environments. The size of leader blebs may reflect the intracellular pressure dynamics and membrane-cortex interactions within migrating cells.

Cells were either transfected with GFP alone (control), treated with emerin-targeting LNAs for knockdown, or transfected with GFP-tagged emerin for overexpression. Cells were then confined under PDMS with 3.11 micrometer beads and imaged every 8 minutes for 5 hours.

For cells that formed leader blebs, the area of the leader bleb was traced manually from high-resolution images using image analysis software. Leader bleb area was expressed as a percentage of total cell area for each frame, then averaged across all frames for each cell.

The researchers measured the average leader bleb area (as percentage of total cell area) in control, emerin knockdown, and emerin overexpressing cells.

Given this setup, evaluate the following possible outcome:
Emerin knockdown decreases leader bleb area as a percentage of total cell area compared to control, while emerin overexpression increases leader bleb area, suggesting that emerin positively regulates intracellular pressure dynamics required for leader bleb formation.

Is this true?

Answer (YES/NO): NO